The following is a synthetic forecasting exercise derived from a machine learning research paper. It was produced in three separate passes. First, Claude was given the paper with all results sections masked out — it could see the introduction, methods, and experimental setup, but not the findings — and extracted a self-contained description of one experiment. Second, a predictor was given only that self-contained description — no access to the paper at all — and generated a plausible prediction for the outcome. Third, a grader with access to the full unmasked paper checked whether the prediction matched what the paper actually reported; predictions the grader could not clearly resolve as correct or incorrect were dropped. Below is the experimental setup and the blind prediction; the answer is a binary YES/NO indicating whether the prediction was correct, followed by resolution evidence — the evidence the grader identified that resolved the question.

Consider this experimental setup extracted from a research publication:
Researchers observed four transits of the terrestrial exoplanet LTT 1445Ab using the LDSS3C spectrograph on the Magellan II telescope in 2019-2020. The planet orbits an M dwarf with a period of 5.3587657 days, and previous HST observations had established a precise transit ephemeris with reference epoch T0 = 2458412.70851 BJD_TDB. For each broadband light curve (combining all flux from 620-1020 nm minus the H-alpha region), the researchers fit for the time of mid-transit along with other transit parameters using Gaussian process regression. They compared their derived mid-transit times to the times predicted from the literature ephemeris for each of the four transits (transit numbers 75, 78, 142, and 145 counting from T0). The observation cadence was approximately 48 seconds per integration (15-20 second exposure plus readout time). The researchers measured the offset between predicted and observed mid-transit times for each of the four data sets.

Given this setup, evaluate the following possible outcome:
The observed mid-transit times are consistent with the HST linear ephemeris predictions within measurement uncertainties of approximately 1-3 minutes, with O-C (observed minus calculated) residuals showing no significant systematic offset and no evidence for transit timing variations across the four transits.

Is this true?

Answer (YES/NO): NO